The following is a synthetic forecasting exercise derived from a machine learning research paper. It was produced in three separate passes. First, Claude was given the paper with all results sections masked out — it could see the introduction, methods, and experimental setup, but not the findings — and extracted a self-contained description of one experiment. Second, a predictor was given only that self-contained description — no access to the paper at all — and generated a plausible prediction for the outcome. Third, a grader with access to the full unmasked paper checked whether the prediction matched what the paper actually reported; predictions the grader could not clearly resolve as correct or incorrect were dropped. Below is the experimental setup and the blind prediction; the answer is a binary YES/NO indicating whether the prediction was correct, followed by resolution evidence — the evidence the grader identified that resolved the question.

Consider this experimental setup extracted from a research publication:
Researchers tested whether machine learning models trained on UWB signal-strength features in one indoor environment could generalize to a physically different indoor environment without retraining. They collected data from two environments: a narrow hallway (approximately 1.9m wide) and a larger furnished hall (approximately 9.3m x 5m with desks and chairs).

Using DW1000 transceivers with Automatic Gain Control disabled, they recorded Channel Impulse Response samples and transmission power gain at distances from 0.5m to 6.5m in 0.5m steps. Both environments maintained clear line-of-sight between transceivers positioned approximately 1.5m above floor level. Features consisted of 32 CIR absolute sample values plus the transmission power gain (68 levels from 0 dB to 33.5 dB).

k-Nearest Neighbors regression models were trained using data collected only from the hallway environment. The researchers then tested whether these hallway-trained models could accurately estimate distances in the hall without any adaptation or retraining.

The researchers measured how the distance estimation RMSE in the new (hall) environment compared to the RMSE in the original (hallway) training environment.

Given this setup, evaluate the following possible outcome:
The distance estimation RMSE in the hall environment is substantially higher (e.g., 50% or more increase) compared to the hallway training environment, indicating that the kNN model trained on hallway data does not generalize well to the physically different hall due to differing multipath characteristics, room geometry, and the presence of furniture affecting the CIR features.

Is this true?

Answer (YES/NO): YES